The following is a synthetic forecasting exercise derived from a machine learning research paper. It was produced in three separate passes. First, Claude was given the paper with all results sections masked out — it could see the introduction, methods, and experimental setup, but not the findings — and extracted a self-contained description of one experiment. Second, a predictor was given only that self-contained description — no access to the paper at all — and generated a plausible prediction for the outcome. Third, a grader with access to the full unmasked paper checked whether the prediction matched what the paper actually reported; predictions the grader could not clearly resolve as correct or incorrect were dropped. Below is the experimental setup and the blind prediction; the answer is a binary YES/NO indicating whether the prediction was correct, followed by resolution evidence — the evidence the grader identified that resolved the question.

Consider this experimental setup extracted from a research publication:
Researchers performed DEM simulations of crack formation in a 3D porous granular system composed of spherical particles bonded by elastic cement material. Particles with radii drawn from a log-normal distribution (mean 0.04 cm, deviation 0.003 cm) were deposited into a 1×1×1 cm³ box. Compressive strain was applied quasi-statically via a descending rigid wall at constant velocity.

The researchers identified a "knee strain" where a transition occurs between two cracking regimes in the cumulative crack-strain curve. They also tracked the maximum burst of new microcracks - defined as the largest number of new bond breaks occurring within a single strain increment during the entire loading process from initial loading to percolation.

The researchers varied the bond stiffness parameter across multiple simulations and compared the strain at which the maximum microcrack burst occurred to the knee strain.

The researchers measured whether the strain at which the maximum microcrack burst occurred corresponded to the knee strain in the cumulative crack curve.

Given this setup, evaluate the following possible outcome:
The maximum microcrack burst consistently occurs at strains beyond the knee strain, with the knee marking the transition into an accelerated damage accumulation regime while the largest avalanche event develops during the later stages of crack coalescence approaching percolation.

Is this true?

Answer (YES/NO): NO